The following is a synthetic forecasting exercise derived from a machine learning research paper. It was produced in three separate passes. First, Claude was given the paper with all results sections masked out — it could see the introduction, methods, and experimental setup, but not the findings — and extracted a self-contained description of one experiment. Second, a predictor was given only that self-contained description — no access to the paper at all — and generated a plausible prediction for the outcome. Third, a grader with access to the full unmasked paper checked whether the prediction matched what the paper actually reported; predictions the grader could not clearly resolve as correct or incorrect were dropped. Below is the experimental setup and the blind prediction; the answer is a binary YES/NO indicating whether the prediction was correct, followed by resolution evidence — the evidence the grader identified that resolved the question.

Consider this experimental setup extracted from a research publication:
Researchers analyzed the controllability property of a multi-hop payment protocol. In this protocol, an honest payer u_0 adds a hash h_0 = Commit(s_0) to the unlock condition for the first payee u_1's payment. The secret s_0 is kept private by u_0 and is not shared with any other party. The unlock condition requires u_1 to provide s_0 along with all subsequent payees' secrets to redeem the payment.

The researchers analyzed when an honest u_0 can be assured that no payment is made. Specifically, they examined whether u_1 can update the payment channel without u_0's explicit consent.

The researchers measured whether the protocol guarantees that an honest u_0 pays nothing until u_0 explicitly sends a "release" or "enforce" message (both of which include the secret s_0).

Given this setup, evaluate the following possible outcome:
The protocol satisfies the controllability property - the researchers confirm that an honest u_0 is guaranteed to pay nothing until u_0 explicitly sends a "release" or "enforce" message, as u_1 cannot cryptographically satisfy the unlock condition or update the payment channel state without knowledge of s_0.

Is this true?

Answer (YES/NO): YES